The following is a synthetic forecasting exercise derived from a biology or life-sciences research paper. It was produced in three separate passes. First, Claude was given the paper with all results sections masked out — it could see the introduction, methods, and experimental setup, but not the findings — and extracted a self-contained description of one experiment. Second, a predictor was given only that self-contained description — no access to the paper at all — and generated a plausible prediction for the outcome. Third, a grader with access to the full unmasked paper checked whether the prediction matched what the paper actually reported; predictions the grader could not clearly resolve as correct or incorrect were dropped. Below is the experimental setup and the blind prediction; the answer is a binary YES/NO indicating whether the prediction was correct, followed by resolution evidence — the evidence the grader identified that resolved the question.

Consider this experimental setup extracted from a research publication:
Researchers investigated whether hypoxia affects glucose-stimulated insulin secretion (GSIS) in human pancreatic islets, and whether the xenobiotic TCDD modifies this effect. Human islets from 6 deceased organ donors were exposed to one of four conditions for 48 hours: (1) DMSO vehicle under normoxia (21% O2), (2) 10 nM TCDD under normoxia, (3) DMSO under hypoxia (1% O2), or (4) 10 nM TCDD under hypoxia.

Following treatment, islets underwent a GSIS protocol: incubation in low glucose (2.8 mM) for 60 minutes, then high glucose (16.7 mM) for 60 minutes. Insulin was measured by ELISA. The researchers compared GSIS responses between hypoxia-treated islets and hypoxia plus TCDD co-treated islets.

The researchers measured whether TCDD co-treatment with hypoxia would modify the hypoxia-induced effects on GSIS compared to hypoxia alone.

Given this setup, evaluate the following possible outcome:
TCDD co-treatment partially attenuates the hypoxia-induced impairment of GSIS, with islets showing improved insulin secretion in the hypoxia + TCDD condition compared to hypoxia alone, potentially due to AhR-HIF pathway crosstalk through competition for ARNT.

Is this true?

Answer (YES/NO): NO